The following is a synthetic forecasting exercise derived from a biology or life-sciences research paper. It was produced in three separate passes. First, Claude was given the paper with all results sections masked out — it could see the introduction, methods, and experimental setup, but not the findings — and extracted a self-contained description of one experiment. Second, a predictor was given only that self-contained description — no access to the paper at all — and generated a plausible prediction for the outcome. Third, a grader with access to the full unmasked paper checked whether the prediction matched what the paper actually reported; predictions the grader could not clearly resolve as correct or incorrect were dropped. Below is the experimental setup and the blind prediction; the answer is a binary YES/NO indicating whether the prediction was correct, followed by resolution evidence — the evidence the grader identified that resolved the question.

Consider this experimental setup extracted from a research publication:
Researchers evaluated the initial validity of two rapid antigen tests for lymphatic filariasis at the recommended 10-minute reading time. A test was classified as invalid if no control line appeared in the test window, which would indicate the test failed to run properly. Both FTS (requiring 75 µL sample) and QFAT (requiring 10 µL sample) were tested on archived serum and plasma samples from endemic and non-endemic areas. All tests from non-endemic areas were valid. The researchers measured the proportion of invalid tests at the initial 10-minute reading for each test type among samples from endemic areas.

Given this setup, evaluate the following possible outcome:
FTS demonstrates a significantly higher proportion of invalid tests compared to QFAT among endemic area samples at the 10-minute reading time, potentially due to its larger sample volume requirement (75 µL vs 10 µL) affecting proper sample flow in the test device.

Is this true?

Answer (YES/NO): NO